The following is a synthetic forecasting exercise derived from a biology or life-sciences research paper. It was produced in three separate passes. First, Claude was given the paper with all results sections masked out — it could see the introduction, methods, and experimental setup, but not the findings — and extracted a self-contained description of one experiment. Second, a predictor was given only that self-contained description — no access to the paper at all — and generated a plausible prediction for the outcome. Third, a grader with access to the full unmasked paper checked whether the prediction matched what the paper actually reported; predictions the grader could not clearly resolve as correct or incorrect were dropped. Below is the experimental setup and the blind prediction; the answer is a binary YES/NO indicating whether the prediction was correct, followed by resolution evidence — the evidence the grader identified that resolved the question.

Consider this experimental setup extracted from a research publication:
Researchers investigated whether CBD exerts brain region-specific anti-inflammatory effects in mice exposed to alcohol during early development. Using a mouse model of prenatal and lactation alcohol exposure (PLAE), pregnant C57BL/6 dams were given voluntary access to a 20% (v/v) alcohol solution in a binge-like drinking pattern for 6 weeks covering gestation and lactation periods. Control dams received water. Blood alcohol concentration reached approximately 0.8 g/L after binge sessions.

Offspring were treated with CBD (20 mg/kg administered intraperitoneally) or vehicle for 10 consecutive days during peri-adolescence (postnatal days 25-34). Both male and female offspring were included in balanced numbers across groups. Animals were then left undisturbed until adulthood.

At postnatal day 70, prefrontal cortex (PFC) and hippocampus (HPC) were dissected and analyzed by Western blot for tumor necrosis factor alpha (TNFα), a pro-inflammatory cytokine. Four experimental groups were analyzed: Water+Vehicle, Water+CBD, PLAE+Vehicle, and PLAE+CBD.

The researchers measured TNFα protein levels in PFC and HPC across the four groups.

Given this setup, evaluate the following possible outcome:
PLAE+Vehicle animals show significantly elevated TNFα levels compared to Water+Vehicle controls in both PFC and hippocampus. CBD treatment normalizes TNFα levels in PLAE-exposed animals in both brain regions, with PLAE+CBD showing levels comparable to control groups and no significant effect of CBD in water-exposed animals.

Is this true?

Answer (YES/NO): NO